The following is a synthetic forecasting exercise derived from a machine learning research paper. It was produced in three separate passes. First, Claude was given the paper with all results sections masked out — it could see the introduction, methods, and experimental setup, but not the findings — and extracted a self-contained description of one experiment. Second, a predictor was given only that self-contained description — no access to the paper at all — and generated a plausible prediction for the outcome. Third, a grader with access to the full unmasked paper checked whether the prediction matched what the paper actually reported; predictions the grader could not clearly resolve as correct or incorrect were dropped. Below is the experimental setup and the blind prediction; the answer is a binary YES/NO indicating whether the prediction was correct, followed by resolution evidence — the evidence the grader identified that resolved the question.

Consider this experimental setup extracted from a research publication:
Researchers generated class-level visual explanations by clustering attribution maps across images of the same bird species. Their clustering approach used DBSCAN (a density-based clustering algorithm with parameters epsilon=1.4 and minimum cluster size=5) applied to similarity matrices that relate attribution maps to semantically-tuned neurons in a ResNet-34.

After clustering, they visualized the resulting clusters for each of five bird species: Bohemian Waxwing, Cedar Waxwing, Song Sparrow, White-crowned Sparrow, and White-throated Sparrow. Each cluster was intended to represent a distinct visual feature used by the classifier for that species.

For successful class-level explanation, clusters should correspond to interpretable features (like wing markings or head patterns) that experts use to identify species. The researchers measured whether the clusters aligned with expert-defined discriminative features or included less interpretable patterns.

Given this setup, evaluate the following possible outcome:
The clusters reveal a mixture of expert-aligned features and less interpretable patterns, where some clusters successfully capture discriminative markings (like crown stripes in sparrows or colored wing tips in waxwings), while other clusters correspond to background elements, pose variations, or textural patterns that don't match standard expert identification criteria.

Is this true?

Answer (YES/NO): NO